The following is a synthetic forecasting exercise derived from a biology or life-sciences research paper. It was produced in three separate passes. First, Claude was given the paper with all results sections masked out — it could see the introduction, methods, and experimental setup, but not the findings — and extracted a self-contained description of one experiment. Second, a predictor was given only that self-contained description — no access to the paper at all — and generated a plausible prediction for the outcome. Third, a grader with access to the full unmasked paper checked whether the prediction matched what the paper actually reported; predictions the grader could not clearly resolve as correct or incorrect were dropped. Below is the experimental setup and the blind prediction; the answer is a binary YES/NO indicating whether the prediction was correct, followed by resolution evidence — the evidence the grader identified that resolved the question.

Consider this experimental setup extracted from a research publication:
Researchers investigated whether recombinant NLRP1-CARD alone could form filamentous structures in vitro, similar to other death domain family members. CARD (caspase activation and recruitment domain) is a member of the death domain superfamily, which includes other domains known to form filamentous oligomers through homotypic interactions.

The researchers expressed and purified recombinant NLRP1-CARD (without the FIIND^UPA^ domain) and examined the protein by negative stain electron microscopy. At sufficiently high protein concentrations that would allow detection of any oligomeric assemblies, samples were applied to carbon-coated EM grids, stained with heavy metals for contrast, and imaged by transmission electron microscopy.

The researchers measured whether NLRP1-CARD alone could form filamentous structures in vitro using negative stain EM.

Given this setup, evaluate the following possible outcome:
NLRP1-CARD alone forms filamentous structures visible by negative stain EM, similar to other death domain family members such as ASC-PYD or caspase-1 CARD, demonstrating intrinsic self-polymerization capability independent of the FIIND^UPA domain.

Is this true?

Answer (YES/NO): YES